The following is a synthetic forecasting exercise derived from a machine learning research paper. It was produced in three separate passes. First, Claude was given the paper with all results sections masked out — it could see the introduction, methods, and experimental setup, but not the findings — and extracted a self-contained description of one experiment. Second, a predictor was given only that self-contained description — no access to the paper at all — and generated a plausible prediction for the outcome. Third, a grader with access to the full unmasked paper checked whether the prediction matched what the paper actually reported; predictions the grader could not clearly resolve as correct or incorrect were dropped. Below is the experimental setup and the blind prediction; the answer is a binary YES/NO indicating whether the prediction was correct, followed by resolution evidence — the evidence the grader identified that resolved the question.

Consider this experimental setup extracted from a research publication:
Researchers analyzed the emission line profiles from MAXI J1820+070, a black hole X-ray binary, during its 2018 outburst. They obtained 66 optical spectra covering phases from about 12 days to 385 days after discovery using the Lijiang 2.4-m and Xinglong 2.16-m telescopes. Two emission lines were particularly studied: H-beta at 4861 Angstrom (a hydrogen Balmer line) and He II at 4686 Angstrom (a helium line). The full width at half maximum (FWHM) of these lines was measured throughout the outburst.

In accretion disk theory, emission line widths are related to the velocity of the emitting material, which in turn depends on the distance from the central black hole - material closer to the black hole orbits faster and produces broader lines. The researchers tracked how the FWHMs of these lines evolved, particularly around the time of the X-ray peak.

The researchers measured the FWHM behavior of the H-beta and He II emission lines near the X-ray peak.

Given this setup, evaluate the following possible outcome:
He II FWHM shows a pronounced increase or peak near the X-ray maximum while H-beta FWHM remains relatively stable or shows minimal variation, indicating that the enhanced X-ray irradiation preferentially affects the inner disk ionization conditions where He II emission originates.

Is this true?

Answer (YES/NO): NO